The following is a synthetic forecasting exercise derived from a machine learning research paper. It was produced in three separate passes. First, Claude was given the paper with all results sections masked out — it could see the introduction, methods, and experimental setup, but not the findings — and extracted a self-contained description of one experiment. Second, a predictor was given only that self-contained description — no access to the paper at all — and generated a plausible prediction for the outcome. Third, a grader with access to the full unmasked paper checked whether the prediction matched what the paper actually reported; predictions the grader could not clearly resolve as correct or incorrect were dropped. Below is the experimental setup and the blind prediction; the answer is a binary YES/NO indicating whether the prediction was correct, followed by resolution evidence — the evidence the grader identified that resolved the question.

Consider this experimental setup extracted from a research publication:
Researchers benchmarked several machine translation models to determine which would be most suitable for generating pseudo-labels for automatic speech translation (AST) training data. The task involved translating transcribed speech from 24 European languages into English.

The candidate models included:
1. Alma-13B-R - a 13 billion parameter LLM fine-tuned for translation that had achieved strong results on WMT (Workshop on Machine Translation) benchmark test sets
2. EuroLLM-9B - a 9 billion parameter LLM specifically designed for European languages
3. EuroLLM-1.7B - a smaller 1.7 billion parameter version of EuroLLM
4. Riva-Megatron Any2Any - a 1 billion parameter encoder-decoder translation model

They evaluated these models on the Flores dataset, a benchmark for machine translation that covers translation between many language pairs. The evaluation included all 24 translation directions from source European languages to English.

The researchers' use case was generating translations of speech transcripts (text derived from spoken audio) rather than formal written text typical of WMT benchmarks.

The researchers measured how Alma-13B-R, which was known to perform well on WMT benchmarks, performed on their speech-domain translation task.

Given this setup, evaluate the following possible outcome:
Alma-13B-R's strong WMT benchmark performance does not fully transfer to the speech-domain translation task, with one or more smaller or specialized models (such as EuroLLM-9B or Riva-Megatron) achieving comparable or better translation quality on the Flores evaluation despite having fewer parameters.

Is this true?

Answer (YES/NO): YES